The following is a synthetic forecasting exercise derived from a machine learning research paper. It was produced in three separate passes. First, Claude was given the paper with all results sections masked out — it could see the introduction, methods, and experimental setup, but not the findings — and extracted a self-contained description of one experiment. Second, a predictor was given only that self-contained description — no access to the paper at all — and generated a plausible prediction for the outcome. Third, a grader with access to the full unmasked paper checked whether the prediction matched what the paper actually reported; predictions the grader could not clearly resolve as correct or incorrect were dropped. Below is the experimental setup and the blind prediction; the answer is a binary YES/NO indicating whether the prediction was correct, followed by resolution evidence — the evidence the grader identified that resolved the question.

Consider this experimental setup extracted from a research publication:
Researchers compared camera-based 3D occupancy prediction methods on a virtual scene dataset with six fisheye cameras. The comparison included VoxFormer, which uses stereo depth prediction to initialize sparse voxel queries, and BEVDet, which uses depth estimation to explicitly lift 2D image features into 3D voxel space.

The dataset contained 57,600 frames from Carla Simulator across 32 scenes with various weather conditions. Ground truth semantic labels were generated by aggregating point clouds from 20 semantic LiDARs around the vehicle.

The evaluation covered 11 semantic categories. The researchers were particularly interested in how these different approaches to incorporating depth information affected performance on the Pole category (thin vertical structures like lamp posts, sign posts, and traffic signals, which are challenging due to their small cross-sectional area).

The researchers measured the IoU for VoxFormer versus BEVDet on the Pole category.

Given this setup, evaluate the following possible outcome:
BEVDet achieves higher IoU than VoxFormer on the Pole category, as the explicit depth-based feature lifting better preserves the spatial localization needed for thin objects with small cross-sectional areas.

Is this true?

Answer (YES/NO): NO